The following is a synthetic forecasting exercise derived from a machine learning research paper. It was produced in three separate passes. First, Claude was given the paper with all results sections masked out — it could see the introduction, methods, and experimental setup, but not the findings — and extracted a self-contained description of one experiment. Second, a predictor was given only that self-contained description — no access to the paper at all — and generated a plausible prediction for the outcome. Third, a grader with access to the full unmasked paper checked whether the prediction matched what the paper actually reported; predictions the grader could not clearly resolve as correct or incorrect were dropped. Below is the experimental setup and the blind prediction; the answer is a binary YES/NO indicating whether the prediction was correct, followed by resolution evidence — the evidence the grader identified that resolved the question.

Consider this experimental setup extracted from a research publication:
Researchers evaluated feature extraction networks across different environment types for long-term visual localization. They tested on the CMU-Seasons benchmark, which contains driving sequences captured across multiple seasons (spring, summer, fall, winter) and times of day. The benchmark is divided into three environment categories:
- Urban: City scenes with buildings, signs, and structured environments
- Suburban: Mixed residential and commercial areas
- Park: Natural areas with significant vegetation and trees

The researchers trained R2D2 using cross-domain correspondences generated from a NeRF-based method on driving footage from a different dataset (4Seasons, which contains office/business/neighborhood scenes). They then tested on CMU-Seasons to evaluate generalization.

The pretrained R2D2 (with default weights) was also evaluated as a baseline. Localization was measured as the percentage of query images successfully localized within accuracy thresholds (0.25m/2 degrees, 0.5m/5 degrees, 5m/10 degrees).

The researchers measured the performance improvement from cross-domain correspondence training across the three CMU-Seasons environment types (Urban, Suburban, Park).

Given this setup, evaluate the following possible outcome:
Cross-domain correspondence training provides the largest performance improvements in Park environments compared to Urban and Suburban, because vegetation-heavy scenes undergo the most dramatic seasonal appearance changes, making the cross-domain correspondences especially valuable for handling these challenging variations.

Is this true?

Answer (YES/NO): YES